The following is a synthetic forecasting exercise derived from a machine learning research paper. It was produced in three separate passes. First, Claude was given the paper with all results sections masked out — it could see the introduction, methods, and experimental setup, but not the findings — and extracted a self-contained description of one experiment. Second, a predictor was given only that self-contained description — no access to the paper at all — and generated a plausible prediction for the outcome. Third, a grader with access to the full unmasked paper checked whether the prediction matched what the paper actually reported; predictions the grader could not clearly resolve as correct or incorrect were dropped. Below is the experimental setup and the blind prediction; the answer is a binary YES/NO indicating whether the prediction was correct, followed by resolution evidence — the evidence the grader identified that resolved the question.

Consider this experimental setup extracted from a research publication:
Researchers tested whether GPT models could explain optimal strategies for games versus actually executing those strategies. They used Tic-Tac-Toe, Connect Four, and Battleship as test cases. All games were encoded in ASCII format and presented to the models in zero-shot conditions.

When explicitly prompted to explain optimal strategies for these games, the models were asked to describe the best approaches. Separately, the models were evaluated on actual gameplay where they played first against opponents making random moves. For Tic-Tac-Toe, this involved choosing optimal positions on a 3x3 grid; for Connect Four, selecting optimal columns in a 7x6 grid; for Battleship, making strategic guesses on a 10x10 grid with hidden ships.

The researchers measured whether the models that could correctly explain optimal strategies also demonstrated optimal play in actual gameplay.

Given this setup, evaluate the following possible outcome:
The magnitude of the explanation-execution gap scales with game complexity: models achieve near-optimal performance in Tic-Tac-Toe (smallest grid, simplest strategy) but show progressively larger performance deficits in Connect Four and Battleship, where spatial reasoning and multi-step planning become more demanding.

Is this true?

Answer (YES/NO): NO